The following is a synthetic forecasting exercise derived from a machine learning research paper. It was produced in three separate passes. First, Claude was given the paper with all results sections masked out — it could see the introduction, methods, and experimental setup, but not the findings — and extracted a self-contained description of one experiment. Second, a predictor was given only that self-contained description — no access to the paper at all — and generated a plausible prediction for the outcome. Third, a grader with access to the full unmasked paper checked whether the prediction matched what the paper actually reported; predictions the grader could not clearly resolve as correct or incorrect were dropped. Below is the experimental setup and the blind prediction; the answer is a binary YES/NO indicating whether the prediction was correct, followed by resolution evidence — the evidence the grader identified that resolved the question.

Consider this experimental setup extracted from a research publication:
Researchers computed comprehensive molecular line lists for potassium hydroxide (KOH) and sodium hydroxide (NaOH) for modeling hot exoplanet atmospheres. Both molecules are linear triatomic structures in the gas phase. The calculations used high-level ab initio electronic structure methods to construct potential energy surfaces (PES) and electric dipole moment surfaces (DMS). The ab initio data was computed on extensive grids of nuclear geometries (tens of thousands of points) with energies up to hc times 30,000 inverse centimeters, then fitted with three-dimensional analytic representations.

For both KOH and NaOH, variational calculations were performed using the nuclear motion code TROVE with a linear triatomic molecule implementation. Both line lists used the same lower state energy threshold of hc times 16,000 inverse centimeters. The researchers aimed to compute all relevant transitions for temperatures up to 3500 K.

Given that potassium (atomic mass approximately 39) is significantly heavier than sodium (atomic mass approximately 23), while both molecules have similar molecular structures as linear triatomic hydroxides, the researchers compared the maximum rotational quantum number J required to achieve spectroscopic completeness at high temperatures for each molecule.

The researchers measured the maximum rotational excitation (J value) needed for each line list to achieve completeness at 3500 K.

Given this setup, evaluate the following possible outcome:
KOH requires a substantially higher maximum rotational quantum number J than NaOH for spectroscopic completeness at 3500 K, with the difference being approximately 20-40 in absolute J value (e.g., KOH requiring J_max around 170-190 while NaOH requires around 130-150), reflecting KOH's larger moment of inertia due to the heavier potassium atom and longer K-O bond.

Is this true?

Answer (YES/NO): NO